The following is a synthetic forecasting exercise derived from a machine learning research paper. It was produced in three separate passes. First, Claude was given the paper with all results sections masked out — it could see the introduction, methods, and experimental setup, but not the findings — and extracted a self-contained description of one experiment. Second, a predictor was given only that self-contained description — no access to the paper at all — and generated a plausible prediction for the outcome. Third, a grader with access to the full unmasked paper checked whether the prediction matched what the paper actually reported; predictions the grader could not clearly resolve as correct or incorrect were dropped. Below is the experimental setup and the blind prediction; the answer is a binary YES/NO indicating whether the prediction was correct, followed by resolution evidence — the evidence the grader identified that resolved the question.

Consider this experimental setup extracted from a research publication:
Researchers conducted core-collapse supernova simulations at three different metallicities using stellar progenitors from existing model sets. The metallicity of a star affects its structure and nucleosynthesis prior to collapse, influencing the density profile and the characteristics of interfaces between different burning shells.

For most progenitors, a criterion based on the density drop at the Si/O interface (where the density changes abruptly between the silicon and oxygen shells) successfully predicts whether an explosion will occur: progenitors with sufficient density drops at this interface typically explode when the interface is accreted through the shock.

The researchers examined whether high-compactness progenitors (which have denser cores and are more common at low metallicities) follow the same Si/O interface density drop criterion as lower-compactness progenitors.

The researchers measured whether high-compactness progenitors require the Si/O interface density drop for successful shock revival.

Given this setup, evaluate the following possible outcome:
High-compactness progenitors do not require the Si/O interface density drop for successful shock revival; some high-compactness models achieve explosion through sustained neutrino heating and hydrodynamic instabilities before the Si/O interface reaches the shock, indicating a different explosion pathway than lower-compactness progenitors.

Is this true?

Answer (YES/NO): YES